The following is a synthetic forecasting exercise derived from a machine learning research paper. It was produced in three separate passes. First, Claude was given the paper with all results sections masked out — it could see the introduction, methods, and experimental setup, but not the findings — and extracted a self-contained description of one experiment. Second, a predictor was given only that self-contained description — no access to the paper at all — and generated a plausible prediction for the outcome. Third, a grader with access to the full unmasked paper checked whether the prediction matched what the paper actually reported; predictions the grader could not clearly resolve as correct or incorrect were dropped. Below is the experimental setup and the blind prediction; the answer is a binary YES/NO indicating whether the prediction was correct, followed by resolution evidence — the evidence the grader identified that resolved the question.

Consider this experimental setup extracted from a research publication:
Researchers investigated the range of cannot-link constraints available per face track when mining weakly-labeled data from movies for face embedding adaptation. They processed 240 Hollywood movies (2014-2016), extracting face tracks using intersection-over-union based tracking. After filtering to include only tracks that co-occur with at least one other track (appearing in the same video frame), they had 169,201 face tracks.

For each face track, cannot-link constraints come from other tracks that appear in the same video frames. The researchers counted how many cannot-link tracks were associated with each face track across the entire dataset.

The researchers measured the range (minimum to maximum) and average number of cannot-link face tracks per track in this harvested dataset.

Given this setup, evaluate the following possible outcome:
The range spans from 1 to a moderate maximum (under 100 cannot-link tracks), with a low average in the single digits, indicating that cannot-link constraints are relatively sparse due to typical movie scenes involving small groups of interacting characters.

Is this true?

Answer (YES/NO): YES